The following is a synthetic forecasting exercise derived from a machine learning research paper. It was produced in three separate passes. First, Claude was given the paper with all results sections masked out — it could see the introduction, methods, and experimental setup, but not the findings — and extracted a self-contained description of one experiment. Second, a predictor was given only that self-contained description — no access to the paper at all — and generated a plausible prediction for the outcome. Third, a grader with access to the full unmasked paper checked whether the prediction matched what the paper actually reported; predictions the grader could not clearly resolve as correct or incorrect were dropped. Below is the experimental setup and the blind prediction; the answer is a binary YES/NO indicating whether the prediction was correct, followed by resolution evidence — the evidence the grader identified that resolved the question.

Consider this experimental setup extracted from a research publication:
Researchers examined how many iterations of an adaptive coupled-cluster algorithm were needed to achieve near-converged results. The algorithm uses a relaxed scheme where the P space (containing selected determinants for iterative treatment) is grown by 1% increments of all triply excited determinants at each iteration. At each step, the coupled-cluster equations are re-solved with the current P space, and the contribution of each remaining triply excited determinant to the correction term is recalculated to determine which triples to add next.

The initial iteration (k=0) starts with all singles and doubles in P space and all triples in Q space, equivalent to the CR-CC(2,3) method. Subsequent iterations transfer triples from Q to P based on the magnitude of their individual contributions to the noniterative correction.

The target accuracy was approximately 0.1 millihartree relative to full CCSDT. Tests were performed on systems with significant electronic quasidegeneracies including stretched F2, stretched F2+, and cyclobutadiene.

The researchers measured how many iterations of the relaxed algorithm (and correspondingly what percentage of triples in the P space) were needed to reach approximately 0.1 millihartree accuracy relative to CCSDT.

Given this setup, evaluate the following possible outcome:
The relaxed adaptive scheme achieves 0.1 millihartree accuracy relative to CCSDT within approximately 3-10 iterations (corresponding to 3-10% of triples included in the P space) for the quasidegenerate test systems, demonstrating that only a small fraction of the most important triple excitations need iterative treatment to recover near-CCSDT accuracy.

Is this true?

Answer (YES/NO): NO